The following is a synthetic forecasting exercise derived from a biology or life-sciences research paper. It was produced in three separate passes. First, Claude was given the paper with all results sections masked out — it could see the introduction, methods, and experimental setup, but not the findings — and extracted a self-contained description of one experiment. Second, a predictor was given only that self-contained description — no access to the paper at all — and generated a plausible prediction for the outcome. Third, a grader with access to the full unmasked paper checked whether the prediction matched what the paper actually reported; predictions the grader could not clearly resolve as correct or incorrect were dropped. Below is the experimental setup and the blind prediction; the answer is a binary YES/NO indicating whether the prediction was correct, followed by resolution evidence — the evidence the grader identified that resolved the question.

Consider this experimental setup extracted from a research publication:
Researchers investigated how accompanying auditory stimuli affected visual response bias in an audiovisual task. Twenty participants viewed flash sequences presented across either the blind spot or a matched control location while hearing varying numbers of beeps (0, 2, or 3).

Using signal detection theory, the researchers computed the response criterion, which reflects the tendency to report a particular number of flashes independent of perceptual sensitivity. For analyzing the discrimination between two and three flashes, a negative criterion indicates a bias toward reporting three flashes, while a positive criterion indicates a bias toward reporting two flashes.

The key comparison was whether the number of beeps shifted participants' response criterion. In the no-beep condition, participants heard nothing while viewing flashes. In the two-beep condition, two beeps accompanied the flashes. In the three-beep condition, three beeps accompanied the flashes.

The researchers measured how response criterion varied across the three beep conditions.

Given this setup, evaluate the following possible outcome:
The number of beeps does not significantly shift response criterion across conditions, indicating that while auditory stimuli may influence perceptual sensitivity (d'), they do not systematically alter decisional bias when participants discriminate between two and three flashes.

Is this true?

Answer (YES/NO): NO